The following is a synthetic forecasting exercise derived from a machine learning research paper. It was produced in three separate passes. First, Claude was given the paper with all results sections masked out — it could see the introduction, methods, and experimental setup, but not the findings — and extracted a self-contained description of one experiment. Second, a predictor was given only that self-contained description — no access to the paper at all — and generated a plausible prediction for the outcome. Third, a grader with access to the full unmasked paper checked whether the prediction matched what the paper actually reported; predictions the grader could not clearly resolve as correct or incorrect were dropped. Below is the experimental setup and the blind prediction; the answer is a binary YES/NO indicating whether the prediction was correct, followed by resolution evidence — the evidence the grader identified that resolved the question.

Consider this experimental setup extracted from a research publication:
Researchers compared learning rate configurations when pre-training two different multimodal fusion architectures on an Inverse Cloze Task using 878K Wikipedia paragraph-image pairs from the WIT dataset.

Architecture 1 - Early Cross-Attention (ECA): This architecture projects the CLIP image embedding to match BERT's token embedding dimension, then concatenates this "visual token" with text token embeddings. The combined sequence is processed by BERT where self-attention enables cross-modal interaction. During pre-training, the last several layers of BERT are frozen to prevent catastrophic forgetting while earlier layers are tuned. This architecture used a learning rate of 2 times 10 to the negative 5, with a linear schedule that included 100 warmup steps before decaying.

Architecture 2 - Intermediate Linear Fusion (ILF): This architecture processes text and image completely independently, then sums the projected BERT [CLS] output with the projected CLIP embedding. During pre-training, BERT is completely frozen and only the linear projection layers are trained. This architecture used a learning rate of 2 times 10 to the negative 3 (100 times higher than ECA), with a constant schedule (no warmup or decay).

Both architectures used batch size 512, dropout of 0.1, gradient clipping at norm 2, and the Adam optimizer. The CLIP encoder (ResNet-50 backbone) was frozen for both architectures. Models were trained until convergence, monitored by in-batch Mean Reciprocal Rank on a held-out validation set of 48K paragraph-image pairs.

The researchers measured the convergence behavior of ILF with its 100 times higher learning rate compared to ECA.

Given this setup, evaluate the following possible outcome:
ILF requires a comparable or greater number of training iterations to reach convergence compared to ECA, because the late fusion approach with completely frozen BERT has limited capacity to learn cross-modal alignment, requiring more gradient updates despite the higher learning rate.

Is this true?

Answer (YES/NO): NO